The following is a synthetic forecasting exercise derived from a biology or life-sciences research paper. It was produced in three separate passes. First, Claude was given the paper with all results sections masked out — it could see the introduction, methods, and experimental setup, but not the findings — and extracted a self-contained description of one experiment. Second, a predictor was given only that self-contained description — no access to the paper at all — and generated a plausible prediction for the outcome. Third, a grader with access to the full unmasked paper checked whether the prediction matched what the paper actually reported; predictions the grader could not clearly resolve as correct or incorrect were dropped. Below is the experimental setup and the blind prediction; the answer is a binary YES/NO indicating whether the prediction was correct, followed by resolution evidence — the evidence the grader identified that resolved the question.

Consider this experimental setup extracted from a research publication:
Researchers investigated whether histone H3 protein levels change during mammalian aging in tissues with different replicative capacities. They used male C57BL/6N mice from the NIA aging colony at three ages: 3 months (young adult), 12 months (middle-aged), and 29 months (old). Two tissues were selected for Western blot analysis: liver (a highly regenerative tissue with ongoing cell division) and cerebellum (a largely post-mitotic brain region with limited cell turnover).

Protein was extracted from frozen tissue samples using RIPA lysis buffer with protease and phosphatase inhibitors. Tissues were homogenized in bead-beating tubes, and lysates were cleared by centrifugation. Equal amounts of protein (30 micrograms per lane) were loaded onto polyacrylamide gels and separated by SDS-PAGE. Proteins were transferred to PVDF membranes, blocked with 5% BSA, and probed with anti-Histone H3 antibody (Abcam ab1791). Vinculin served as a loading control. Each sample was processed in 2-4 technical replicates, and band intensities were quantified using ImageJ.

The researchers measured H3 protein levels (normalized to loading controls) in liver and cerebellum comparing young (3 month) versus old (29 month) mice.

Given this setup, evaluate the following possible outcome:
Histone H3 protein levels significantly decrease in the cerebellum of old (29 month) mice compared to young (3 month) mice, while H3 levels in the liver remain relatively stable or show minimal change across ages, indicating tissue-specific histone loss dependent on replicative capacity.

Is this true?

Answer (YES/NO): NO